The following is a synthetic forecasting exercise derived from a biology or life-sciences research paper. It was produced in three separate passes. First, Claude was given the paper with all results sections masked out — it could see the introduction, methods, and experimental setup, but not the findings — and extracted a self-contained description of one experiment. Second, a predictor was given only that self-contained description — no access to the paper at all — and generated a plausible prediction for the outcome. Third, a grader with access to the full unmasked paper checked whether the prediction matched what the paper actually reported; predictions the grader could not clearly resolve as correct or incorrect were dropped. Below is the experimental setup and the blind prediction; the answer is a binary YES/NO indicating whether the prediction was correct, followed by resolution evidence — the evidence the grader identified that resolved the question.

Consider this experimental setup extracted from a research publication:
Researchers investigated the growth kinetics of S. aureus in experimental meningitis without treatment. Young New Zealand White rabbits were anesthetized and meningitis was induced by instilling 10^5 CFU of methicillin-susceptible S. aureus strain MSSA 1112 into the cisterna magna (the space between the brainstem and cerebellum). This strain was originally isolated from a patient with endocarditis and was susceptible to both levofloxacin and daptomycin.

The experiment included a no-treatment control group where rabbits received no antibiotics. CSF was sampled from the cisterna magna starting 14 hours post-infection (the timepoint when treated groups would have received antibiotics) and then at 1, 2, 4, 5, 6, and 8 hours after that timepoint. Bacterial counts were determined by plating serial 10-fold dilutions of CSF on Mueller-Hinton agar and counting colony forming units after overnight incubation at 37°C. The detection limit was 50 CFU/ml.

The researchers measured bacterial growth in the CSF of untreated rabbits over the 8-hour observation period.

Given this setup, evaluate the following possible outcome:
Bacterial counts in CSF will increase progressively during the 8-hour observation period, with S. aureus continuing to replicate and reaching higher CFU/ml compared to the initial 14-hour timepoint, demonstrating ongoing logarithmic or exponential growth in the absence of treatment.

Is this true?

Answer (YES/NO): NO